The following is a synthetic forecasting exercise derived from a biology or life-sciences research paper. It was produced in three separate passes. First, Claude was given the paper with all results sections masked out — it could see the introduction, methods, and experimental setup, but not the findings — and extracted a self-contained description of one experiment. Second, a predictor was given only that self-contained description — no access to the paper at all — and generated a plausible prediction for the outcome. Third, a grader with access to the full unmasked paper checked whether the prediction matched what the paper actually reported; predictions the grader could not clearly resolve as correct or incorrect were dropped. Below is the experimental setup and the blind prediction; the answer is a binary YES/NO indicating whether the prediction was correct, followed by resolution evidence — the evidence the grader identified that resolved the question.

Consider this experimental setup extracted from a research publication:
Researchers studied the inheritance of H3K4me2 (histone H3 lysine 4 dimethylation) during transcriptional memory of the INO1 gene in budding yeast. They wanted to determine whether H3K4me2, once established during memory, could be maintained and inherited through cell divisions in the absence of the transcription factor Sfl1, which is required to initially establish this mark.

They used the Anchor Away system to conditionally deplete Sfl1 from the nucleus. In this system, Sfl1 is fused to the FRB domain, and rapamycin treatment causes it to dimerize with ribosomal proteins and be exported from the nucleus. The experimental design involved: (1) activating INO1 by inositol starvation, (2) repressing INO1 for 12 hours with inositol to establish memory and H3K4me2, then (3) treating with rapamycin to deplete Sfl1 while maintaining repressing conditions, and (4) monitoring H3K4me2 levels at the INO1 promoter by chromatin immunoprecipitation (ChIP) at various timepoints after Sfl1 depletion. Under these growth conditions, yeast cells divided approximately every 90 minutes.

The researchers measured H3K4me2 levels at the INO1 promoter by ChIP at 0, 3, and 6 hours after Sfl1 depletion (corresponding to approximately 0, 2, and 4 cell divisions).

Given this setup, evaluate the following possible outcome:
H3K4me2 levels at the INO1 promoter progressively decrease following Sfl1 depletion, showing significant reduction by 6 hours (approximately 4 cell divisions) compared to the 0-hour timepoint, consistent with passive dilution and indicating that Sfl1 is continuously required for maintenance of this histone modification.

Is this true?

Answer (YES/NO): NO